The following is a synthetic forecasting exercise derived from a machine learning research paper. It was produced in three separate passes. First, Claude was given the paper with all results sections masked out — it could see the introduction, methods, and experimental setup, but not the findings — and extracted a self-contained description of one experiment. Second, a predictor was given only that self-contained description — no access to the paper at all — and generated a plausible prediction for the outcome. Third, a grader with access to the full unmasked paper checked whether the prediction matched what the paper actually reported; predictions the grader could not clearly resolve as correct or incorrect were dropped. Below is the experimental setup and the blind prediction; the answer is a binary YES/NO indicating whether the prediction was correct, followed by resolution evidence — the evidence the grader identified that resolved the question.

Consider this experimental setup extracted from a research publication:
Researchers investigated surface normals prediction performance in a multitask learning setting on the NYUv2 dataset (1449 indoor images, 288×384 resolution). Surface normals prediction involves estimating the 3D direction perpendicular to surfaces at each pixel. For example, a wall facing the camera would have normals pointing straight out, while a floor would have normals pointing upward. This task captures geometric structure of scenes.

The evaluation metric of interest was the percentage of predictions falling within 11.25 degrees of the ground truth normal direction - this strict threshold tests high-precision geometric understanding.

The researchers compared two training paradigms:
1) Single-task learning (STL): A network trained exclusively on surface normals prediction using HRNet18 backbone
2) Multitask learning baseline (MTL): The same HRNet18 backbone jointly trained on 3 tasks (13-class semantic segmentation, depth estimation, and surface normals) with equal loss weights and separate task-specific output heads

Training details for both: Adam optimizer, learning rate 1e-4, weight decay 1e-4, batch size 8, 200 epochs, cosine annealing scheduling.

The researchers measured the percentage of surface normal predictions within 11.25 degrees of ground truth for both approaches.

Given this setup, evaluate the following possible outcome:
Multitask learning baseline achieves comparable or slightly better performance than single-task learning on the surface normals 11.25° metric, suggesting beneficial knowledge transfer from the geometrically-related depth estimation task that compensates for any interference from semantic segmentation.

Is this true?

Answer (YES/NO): NO